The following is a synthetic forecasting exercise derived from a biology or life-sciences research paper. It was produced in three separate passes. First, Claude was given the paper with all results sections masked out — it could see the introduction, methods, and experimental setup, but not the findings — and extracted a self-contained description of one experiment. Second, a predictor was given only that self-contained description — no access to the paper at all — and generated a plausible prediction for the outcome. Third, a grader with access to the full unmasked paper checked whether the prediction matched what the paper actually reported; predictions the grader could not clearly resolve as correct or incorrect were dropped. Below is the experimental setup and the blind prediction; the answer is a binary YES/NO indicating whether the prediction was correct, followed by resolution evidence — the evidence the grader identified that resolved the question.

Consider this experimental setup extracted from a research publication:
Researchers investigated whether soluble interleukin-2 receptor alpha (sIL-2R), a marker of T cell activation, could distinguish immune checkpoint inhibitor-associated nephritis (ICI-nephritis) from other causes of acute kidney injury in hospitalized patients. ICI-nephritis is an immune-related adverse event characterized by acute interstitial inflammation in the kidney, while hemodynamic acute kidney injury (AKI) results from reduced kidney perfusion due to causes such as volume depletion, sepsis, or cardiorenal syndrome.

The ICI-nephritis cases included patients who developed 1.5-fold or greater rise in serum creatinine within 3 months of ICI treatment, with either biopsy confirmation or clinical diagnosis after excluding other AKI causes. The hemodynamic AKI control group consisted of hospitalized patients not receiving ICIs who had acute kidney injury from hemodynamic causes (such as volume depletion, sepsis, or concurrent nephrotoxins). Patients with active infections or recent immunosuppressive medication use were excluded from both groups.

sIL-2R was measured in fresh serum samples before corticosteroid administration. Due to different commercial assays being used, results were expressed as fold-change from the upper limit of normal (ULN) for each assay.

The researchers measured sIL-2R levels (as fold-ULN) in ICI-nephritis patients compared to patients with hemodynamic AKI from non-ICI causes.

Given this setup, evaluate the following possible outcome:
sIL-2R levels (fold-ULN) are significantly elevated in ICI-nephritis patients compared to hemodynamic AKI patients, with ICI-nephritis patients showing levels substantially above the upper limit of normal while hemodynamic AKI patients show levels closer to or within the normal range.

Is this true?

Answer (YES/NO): YES